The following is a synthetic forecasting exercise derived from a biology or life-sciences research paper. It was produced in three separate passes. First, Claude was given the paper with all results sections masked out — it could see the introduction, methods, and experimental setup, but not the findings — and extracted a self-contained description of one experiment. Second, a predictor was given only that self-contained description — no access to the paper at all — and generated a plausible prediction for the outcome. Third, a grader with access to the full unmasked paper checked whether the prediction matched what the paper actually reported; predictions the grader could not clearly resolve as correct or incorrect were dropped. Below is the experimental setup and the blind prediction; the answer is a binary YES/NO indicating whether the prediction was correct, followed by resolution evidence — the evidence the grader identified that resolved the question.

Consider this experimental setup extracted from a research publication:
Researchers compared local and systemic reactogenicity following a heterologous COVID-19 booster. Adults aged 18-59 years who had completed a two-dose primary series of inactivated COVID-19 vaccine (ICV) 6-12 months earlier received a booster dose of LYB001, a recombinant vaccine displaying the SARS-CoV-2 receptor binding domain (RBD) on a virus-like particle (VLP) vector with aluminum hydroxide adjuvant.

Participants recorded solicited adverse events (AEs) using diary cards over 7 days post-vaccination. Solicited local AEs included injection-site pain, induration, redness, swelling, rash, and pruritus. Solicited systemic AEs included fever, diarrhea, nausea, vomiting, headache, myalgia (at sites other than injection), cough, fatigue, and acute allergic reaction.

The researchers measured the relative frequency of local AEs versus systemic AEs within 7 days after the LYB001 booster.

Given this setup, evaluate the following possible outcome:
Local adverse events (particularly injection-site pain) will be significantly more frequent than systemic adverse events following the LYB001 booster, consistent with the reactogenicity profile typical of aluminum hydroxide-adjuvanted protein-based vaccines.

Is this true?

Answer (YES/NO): YES